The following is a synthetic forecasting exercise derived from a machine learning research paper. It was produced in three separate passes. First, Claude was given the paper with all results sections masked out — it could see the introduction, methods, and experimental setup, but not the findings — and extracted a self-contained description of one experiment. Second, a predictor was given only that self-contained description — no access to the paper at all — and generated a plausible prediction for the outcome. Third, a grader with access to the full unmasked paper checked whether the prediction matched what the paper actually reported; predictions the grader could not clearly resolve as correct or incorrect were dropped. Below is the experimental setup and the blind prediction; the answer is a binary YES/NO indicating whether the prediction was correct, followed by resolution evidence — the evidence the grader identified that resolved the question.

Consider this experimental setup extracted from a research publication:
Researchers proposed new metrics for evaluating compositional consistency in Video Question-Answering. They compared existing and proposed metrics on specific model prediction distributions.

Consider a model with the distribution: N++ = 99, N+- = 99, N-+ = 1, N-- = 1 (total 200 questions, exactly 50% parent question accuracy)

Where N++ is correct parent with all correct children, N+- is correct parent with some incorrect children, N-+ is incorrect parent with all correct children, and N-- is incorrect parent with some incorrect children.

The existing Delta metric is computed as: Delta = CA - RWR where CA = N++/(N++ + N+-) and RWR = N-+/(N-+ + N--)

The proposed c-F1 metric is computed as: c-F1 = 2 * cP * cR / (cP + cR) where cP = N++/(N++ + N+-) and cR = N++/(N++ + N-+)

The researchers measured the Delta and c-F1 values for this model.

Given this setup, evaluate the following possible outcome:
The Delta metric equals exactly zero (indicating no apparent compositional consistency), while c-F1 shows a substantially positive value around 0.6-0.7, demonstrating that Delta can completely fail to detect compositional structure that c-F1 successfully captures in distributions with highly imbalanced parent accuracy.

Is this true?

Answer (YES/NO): YES